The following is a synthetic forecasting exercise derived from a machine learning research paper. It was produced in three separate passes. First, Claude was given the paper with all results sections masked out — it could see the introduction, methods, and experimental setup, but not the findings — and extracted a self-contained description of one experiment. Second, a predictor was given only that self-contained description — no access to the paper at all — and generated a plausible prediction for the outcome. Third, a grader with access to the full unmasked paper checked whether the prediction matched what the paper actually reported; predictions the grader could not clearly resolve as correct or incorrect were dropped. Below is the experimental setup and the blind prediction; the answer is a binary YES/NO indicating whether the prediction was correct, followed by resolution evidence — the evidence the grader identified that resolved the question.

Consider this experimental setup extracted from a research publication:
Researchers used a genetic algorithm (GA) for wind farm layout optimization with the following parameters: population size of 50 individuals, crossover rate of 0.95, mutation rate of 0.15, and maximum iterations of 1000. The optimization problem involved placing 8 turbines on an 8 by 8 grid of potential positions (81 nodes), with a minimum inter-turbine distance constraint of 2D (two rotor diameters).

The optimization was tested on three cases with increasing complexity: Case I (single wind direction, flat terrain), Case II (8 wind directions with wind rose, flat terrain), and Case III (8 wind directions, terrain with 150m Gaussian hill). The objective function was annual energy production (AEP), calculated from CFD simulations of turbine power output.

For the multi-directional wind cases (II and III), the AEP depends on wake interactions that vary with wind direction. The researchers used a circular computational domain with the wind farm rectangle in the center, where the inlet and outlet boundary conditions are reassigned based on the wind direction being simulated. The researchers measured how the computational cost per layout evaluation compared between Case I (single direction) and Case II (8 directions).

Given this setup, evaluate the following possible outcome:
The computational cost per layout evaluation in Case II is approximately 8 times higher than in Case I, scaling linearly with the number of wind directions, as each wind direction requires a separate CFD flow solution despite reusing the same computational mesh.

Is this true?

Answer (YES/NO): NO